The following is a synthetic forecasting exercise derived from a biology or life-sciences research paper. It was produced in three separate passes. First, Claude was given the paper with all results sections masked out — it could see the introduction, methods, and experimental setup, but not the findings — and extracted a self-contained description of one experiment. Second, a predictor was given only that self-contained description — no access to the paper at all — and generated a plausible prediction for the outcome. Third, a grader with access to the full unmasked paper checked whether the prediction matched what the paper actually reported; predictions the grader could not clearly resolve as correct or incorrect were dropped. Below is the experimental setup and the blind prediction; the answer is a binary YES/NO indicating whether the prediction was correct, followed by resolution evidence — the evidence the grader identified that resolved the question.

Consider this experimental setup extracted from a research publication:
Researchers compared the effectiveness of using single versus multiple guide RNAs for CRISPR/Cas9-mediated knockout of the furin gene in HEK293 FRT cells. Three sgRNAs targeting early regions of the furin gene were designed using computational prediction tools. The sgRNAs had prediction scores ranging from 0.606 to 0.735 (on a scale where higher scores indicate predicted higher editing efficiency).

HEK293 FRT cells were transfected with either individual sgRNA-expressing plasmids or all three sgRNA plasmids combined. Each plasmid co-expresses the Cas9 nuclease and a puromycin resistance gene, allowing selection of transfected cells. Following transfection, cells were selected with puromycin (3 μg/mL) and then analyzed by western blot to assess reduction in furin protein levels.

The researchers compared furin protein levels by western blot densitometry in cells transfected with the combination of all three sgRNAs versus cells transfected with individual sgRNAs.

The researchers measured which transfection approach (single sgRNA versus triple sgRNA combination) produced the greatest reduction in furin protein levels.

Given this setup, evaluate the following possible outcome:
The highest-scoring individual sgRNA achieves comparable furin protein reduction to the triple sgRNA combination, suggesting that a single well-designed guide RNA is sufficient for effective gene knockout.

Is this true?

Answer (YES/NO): NO